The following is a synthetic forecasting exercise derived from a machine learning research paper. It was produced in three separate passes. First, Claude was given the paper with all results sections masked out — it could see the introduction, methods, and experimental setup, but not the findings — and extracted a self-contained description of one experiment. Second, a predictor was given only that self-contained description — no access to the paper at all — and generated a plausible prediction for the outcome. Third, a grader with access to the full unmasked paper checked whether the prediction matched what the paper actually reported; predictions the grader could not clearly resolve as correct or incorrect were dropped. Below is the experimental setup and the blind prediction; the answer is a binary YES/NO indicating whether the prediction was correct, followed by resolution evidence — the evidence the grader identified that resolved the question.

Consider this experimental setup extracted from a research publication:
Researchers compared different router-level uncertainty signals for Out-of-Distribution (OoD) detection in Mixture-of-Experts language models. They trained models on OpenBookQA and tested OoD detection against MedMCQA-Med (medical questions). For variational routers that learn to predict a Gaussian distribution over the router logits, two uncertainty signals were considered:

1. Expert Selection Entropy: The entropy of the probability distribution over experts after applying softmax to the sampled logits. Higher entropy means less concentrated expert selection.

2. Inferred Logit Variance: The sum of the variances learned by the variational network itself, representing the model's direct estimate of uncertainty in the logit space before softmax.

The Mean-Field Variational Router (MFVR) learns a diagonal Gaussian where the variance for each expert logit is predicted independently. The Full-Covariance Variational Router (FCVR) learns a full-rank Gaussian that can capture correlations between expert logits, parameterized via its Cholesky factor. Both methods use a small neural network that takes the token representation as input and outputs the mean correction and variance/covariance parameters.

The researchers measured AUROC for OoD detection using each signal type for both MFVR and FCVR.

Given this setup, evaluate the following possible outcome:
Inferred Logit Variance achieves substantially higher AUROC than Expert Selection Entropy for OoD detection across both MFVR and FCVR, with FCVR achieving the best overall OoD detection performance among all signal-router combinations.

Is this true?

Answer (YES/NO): YES